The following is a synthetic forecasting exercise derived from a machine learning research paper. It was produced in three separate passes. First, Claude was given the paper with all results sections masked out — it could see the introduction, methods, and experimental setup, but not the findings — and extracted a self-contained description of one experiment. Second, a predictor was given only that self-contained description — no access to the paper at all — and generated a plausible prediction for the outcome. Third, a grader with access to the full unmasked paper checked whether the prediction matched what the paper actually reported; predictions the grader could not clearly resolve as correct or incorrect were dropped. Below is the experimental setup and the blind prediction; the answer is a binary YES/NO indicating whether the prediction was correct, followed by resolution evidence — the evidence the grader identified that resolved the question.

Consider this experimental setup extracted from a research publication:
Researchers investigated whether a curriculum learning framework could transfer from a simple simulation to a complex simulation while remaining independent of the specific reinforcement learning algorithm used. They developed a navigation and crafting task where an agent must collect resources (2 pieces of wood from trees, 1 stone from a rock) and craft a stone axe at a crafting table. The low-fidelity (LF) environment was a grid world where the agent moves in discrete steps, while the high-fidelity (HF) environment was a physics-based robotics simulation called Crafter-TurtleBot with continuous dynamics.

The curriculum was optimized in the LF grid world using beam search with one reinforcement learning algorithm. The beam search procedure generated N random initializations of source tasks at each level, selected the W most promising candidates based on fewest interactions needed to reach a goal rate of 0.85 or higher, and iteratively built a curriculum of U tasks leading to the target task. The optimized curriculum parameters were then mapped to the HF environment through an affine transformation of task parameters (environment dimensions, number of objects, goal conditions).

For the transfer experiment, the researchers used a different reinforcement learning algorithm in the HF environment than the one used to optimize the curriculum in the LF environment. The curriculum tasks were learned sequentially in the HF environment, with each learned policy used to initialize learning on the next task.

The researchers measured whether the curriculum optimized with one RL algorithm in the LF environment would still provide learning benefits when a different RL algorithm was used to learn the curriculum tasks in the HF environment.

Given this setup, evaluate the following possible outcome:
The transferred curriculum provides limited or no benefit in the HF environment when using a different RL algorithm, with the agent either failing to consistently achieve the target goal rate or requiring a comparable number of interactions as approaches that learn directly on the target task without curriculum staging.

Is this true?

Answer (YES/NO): NO